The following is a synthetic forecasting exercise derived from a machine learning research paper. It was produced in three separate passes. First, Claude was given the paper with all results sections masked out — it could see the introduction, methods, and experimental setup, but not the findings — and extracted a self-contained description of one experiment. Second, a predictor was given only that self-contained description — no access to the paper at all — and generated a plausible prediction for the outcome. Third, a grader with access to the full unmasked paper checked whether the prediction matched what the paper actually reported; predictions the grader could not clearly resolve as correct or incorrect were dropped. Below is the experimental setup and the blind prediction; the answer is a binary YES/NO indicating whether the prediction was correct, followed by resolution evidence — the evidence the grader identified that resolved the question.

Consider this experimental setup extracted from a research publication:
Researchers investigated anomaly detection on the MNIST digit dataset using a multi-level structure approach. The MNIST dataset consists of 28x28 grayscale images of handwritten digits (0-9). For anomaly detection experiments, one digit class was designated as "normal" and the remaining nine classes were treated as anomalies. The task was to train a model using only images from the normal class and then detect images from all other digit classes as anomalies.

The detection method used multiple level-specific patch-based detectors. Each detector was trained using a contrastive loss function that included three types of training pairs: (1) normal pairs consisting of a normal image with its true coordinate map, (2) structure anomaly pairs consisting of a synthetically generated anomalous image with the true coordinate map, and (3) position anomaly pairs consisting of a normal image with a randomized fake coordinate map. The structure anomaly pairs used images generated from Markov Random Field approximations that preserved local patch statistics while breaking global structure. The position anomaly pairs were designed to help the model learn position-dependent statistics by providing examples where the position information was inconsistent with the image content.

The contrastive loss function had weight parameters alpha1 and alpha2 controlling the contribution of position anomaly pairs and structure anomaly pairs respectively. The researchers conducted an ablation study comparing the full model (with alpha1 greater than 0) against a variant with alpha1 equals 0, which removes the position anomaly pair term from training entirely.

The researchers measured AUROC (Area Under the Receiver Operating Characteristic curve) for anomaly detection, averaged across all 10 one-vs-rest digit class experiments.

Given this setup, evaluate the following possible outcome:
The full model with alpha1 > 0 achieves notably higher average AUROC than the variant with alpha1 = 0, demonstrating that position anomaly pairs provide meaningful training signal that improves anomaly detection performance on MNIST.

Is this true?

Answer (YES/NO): YES